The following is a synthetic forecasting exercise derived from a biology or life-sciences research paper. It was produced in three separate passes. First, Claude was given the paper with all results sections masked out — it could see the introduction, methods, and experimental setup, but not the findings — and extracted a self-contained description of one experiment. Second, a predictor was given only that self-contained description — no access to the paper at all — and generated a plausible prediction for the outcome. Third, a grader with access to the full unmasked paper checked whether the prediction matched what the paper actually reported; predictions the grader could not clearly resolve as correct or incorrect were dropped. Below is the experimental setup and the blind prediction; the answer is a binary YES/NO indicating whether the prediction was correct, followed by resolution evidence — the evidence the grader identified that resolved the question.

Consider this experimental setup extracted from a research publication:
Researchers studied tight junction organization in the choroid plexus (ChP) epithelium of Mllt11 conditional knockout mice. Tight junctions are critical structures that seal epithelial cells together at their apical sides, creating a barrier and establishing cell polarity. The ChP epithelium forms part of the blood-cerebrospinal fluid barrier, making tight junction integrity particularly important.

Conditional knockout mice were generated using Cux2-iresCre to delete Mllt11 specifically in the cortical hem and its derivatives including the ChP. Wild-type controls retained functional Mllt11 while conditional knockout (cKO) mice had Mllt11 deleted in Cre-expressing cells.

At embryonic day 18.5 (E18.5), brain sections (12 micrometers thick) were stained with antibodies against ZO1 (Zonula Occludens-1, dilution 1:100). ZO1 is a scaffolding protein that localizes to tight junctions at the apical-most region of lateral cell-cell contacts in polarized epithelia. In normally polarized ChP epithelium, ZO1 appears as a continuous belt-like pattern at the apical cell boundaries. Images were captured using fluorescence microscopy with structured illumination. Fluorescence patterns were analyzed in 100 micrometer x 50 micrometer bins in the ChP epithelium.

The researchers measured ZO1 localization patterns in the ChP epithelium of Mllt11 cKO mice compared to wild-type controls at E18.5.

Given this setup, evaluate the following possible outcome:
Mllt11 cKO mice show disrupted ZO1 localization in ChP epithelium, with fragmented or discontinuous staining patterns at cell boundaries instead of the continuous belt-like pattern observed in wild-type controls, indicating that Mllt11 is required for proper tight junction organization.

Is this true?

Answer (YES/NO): NO